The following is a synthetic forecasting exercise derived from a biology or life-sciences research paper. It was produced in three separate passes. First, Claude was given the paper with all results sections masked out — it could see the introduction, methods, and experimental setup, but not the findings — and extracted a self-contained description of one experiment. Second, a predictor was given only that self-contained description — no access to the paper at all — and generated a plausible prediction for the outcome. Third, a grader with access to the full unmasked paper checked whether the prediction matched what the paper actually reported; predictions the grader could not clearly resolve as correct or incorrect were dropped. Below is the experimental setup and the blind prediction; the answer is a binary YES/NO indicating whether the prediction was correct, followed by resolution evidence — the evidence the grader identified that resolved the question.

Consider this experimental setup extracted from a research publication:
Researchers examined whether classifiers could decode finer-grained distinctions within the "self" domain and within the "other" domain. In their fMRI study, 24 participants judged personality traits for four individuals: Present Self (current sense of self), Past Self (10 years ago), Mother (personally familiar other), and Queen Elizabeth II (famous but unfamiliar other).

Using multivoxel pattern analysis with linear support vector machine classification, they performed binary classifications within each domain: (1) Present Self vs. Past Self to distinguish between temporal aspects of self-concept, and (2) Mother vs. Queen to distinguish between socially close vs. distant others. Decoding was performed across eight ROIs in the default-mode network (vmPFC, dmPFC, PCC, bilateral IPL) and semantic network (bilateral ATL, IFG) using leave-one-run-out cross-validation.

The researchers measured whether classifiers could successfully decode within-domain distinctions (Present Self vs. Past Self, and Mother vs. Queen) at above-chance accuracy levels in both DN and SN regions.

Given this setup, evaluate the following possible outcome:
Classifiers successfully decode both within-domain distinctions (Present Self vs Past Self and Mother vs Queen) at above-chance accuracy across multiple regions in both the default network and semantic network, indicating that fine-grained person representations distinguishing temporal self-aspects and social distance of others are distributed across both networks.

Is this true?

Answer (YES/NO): YES